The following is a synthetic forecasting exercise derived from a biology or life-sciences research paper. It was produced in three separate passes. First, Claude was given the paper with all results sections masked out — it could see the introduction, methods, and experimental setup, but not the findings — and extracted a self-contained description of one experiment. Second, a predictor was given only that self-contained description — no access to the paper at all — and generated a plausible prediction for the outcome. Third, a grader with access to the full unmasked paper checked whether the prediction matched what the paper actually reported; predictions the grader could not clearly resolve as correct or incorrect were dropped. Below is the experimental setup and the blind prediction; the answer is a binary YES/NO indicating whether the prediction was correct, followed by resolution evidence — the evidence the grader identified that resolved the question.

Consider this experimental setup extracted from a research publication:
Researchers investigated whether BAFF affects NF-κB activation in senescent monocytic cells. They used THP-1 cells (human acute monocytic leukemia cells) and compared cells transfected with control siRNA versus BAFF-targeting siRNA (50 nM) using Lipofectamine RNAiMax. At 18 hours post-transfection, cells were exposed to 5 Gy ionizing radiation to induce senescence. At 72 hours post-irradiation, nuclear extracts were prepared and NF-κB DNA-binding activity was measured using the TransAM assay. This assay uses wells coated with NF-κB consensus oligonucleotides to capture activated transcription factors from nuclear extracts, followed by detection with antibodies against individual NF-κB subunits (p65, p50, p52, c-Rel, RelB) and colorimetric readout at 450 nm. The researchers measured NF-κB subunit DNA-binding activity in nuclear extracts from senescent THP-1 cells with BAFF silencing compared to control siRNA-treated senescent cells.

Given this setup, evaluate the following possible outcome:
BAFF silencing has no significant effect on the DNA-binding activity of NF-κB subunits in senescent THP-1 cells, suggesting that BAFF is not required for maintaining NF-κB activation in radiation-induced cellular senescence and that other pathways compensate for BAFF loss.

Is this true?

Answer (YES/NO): NO